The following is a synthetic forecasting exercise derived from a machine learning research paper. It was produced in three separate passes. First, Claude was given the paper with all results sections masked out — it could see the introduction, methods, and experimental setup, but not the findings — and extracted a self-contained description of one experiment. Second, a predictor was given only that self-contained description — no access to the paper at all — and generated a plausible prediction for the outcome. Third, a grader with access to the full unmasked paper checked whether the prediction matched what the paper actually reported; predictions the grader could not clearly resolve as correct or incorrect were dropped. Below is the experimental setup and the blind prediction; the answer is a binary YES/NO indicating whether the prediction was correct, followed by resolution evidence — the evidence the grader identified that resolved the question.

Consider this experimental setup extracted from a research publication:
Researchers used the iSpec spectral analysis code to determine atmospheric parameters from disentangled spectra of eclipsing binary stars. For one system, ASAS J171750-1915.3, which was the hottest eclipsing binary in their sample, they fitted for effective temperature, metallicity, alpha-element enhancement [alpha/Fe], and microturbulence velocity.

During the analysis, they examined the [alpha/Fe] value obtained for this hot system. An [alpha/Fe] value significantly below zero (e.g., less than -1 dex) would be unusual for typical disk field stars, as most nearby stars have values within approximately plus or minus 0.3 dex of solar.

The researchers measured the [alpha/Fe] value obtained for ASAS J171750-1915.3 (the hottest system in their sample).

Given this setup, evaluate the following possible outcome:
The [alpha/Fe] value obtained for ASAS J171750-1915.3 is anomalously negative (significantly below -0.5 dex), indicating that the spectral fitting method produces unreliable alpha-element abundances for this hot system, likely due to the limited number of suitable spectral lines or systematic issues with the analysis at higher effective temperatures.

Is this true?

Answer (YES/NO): YES